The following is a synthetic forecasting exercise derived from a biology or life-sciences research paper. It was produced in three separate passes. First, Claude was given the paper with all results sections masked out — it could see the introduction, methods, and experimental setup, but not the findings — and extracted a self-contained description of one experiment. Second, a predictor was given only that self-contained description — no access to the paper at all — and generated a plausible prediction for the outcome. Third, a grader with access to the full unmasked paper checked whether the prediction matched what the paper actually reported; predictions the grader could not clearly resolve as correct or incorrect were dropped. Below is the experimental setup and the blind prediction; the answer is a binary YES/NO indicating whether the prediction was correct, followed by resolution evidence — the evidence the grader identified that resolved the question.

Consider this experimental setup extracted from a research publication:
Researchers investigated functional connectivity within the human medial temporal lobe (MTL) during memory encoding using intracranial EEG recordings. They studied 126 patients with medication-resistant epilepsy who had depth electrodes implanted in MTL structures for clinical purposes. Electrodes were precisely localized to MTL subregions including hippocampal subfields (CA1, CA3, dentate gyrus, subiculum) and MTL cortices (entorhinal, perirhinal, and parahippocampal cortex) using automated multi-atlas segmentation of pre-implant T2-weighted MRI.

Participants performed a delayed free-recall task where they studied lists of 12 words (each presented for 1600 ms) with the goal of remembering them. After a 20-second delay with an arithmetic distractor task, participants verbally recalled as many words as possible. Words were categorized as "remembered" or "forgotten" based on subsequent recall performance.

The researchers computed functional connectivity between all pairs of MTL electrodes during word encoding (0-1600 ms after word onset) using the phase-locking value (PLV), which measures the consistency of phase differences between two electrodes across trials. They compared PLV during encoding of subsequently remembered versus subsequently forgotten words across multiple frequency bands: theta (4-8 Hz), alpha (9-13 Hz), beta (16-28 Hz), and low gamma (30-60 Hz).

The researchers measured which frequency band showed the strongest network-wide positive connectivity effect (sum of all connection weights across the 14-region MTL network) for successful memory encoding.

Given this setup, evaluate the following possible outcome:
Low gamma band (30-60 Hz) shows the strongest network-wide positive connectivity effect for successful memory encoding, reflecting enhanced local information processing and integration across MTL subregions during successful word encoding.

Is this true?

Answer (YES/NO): NO